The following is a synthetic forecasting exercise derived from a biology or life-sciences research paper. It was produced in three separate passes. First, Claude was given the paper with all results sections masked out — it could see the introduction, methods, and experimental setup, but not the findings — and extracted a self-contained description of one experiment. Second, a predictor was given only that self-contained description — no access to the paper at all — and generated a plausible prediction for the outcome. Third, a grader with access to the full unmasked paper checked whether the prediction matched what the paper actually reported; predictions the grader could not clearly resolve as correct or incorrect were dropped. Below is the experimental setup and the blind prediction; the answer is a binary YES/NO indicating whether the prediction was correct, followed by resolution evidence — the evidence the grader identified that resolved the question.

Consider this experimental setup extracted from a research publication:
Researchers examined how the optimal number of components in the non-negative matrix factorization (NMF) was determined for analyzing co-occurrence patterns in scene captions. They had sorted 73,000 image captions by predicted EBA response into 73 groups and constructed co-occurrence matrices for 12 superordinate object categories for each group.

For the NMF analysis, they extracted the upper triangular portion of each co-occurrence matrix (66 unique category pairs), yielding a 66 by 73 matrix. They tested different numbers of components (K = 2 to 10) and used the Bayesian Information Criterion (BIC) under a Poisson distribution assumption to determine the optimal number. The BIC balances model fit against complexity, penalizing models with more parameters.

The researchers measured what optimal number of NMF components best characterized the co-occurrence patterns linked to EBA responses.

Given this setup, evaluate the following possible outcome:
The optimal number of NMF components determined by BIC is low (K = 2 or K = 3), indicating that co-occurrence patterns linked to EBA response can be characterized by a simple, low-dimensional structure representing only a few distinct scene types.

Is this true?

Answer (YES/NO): YES